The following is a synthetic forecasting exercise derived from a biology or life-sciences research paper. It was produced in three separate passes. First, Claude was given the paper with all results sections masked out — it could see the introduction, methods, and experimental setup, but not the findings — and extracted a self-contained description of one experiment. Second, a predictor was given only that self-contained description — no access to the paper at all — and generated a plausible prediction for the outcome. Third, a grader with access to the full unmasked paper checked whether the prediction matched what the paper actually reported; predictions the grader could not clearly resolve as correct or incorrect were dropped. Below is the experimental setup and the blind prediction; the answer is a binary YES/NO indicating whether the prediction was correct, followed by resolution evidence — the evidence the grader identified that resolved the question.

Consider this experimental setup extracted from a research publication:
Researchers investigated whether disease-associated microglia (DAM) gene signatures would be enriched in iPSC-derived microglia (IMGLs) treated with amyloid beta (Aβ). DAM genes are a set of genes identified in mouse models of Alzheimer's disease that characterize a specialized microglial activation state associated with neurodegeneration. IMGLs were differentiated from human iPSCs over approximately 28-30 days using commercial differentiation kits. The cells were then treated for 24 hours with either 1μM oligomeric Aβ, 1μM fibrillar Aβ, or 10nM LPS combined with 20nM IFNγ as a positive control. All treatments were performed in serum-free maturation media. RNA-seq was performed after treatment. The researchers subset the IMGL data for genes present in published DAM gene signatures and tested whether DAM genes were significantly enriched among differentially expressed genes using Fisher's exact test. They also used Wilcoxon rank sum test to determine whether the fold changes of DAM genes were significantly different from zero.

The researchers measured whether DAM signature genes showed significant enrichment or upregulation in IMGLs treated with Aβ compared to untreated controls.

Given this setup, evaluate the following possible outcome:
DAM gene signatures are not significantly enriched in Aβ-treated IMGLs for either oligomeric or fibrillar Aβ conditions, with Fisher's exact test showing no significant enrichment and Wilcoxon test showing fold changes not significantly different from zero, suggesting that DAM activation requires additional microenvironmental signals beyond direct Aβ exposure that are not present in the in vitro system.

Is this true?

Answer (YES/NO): YES